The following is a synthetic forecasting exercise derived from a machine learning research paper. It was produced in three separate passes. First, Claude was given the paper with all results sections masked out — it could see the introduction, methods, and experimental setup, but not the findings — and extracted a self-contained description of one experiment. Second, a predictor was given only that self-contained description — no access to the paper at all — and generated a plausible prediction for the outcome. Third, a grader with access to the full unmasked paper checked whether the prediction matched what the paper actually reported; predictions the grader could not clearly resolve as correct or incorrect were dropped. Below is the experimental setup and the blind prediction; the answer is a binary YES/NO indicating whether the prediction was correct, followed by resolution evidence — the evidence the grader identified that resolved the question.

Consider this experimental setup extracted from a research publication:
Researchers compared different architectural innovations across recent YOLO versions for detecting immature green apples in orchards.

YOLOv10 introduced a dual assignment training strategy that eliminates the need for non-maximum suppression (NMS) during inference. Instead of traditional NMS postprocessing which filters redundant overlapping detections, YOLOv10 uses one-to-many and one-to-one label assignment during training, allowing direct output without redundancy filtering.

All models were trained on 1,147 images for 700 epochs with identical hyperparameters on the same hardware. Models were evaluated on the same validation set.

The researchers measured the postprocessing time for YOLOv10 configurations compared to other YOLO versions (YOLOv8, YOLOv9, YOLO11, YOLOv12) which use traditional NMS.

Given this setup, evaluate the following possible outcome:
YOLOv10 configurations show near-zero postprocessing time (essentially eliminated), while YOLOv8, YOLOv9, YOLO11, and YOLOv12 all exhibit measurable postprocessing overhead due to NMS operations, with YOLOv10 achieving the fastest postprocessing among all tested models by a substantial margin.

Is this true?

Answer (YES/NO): NO